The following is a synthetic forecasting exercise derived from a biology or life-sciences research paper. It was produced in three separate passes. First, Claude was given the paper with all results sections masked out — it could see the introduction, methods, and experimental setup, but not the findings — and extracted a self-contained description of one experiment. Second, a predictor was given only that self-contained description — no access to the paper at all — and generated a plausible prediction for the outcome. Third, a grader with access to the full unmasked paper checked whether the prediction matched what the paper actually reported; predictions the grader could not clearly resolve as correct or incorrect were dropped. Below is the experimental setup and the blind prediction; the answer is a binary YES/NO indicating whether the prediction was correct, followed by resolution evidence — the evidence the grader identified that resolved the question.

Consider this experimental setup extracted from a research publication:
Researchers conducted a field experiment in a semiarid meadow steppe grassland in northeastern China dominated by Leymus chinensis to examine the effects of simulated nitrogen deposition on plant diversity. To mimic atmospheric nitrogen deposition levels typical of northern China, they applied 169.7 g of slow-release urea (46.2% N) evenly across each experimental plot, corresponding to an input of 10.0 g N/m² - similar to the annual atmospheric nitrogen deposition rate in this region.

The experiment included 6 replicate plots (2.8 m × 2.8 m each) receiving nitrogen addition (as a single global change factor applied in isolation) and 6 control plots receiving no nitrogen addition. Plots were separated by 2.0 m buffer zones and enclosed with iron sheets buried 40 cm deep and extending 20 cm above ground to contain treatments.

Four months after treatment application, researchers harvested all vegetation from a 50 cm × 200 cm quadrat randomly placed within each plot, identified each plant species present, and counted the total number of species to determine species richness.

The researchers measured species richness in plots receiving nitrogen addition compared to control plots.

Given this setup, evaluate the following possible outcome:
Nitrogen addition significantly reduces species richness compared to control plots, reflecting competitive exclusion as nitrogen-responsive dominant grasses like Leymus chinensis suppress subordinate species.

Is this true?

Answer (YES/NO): NO